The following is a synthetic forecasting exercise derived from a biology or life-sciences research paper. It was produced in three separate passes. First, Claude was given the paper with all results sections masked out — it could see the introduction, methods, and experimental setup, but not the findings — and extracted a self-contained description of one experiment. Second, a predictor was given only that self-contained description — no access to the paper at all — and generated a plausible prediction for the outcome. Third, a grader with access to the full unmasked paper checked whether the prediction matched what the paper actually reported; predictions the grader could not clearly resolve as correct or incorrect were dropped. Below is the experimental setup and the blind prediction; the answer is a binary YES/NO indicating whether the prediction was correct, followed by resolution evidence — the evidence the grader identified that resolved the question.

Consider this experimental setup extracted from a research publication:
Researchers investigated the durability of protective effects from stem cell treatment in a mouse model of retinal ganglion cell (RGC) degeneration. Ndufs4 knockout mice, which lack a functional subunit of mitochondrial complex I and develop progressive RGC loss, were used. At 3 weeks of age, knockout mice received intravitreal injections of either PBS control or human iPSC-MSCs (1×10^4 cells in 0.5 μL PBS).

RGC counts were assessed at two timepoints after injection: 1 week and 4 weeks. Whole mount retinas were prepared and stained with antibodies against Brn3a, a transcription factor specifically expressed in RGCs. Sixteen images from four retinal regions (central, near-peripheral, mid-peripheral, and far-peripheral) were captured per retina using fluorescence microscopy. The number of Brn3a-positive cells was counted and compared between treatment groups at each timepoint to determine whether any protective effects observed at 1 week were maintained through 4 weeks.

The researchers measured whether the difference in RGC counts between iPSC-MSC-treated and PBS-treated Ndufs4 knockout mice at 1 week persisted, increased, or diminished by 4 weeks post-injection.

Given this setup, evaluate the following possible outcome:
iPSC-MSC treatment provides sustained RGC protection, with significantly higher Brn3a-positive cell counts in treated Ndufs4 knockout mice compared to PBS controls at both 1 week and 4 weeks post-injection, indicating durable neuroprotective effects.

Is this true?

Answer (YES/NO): NO